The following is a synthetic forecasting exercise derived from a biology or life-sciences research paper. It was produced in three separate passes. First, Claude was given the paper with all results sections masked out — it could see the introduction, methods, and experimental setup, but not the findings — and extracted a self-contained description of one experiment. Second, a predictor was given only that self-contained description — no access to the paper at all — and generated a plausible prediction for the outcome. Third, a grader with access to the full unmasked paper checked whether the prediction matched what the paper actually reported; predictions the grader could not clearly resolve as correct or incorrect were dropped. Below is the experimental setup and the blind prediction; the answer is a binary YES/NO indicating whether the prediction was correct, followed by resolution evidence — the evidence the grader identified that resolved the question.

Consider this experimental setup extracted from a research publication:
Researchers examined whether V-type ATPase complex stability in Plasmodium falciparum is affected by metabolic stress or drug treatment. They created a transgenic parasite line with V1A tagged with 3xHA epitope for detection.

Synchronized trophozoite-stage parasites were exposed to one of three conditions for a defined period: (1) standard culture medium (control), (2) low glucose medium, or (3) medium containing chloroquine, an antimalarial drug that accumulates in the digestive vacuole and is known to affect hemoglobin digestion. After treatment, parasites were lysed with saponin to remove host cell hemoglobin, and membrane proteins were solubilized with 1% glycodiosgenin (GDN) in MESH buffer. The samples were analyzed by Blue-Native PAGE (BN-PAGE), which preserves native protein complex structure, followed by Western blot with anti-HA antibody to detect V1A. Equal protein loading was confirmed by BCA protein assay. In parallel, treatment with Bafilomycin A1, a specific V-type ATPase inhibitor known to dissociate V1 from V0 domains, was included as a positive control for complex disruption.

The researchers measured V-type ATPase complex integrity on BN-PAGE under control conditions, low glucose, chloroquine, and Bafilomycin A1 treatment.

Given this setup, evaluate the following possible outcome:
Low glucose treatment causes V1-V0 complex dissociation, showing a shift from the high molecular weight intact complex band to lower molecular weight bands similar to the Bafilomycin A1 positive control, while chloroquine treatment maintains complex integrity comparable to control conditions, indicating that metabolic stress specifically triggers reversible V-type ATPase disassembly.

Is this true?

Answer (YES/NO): NO